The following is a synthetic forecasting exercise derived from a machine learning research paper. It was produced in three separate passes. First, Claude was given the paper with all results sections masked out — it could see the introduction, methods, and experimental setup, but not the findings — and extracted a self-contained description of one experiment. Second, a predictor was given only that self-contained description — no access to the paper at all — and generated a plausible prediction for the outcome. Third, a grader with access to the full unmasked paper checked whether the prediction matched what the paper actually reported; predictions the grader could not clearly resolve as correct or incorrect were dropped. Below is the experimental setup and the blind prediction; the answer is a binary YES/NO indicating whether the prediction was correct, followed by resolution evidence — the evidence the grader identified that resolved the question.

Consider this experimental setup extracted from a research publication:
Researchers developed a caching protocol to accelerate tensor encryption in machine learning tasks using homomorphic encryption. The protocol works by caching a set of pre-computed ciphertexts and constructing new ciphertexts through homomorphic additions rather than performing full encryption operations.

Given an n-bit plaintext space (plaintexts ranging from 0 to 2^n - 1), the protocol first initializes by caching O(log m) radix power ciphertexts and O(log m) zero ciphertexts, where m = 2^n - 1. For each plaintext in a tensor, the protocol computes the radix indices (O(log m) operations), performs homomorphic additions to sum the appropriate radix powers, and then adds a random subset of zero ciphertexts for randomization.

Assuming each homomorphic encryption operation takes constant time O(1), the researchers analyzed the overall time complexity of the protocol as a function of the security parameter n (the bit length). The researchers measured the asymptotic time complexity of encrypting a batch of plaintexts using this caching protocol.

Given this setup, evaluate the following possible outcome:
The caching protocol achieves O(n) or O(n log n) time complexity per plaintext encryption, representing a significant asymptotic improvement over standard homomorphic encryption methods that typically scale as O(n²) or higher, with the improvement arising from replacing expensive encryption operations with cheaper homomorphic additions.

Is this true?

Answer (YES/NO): NO